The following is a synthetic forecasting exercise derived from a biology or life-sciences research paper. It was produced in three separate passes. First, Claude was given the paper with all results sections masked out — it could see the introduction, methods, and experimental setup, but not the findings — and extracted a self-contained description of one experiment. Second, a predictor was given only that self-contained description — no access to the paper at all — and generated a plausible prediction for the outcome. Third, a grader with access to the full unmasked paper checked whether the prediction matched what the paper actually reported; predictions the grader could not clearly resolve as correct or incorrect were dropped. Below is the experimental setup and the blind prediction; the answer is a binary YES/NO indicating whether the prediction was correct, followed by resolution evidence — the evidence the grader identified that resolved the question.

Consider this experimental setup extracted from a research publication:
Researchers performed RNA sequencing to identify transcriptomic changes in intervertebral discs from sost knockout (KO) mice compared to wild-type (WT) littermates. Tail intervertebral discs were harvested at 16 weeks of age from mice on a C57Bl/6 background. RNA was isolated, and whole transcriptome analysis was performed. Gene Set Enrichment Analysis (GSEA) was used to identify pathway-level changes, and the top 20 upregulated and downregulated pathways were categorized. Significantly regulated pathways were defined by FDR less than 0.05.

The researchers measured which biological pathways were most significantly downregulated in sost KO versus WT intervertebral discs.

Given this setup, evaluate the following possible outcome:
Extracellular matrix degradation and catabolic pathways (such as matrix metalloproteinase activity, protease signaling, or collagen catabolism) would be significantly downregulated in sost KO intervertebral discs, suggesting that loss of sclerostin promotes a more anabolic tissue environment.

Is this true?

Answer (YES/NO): NO